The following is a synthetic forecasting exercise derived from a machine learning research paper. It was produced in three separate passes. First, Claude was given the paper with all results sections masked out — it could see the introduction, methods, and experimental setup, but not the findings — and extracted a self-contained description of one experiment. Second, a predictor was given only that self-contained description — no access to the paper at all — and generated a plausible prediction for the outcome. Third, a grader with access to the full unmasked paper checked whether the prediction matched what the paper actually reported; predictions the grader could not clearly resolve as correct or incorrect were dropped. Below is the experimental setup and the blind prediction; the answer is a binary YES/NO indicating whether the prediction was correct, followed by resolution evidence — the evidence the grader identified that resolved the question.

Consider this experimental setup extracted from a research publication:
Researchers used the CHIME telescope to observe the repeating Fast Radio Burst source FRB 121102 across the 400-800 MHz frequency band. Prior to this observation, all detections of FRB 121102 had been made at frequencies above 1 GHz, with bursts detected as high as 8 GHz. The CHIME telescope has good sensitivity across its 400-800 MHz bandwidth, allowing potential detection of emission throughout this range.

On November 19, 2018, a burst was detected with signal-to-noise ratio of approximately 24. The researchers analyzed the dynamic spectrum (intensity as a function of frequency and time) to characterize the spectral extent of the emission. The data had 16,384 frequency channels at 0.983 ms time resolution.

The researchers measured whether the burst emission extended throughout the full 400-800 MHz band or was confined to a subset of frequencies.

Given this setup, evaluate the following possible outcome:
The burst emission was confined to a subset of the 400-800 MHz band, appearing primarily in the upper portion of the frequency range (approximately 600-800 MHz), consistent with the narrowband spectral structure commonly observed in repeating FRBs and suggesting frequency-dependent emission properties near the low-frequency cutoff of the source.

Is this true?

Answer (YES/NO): YES